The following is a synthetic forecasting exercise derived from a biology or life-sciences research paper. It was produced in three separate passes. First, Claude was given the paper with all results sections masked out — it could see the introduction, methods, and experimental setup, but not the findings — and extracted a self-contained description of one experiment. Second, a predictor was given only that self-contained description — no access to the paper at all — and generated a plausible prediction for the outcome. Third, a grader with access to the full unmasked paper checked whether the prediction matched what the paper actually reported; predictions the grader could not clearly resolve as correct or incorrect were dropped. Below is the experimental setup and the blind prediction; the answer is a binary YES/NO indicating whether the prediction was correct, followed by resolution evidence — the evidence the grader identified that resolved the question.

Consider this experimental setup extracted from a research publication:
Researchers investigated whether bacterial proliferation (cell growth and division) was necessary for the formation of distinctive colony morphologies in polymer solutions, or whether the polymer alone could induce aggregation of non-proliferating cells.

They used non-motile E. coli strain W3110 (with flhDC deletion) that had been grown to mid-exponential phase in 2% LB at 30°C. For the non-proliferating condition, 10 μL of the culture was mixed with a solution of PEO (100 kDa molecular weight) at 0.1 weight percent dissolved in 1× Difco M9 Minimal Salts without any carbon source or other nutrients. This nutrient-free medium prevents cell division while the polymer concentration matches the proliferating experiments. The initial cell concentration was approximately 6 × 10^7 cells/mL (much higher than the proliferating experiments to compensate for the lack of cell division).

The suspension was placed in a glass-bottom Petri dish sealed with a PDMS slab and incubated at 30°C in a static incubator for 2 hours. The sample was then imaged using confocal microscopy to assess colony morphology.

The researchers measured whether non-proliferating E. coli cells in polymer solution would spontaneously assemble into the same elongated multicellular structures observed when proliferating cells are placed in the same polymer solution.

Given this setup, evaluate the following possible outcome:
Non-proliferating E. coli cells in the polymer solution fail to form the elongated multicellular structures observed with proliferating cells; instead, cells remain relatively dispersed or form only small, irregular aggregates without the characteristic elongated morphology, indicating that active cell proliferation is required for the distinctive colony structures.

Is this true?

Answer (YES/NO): NO